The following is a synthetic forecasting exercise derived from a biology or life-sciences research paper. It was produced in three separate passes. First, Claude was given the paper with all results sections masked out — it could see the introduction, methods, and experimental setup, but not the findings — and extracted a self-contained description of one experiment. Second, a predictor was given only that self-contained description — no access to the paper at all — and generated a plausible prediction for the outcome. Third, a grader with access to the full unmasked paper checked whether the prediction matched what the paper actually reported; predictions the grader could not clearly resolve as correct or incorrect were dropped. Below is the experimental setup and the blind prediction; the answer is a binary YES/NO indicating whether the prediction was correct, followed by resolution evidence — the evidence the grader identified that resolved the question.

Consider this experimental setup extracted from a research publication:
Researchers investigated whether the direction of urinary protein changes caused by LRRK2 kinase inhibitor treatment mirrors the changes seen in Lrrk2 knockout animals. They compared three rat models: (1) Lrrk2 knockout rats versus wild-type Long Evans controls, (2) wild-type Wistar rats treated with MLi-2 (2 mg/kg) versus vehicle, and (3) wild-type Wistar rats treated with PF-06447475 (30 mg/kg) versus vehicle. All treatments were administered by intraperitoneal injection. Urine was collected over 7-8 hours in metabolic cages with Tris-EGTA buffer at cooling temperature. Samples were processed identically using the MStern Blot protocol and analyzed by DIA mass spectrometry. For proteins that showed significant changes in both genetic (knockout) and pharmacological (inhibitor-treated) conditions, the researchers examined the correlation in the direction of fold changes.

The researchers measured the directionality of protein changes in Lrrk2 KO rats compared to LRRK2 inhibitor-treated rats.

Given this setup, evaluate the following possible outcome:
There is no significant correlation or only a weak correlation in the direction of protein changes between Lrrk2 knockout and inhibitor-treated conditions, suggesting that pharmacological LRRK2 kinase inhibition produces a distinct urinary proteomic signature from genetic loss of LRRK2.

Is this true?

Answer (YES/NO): NO